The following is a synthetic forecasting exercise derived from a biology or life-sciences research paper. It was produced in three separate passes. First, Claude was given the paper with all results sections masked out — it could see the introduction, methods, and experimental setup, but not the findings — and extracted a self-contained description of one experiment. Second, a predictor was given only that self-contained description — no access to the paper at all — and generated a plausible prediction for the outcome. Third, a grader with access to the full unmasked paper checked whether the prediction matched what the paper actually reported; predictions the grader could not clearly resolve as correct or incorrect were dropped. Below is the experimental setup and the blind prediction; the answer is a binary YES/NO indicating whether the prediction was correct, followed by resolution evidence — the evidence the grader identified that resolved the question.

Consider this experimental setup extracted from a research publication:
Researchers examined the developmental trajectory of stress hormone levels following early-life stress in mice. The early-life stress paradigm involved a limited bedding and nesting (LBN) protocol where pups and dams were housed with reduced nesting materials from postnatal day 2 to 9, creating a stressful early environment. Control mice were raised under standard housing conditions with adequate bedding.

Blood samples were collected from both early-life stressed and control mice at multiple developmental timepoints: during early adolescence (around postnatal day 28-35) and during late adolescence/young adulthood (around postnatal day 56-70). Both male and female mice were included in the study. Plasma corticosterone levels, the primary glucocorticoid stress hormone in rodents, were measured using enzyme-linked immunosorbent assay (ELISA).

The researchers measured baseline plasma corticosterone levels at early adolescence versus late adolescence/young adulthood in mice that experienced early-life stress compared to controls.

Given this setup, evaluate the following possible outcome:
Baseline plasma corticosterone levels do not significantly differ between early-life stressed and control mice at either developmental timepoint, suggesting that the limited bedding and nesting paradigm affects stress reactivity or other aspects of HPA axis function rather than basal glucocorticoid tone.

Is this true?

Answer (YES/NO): NO